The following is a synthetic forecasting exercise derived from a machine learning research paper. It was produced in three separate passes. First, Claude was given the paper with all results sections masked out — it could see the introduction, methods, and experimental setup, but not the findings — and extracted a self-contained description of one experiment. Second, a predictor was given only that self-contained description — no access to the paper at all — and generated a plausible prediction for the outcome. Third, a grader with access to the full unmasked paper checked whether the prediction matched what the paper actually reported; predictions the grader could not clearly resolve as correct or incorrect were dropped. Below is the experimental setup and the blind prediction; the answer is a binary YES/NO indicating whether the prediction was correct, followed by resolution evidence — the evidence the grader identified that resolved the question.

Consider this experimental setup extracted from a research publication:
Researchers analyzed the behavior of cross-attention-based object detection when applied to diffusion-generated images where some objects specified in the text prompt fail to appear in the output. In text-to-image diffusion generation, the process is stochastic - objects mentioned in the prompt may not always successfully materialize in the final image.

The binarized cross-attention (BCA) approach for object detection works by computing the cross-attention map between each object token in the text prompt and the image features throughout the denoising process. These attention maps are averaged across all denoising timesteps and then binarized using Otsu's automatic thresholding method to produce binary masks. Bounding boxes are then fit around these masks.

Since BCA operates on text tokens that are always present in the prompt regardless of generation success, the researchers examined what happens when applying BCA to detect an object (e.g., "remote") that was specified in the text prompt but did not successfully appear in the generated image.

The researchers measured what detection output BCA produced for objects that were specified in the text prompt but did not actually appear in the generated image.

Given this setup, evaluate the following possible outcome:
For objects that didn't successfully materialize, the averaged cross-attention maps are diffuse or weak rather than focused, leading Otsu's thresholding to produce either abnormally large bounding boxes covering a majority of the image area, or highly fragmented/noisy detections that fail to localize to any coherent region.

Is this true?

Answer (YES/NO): YES